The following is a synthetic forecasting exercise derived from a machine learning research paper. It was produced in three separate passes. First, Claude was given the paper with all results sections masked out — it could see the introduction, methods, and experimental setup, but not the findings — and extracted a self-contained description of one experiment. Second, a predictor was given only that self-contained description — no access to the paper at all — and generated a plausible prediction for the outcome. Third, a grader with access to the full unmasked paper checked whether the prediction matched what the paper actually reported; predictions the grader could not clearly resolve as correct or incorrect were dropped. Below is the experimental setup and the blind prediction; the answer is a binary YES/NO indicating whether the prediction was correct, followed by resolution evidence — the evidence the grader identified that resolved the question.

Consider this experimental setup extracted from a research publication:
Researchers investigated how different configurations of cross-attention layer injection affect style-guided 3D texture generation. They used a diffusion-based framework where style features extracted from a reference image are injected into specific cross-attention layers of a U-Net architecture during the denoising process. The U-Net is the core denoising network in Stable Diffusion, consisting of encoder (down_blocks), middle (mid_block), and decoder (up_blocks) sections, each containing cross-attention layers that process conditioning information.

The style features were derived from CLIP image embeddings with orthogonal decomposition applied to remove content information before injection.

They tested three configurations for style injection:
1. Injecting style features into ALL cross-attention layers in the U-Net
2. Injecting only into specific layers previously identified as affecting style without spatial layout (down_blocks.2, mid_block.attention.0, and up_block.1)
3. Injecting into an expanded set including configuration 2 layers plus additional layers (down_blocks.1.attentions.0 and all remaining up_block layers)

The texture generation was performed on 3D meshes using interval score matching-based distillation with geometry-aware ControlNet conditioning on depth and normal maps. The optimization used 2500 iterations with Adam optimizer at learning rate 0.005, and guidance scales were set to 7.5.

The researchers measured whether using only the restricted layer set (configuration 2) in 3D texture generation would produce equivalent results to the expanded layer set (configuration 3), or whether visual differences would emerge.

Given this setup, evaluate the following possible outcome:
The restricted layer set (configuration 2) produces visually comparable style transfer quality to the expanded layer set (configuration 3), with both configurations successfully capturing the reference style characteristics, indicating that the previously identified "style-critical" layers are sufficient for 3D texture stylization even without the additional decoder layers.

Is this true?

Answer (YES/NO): NO